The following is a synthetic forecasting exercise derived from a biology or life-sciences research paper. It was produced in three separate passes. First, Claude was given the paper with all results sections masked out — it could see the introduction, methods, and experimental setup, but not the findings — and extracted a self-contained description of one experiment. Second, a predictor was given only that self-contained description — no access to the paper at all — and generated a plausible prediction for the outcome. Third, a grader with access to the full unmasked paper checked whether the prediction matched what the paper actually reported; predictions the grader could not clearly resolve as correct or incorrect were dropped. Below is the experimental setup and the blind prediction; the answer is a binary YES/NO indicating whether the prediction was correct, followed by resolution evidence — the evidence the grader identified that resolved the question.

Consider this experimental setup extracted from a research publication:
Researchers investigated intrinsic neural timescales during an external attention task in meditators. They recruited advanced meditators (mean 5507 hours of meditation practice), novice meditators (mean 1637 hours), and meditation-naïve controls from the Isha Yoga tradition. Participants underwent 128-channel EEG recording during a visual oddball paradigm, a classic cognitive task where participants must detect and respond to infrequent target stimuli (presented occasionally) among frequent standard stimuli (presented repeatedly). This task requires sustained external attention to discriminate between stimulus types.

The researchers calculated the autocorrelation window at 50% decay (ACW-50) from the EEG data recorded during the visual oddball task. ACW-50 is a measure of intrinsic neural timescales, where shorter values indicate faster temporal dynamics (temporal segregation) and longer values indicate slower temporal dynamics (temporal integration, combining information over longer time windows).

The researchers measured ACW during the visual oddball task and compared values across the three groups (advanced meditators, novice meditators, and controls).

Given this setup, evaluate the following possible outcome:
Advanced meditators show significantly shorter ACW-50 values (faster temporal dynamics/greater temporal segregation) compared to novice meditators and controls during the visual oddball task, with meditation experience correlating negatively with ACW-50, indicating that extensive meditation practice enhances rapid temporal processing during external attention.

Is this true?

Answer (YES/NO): NO